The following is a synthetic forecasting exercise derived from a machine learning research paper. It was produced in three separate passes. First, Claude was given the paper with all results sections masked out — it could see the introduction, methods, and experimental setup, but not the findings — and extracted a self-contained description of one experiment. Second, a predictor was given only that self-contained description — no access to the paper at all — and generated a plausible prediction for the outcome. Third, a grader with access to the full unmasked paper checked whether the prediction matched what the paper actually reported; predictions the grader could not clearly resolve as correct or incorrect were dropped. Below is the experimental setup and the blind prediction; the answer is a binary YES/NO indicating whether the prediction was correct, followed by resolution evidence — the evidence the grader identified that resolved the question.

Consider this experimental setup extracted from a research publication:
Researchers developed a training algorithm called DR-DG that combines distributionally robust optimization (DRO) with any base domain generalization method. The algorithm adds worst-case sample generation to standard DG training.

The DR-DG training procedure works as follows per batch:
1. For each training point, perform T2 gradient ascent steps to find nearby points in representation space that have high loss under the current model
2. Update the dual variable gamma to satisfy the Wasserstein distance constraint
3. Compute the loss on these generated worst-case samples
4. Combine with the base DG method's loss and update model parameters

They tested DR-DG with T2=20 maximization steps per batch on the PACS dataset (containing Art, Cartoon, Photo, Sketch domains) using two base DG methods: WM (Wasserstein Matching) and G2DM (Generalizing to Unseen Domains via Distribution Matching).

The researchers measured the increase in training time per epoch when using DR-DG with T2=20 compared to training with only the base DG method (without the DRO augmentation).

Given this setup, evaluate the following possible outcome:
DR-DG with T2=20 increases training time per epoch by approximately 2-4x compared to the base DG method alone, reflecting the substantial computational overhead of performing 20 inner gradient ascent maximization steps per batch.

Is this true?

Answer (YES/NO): NO